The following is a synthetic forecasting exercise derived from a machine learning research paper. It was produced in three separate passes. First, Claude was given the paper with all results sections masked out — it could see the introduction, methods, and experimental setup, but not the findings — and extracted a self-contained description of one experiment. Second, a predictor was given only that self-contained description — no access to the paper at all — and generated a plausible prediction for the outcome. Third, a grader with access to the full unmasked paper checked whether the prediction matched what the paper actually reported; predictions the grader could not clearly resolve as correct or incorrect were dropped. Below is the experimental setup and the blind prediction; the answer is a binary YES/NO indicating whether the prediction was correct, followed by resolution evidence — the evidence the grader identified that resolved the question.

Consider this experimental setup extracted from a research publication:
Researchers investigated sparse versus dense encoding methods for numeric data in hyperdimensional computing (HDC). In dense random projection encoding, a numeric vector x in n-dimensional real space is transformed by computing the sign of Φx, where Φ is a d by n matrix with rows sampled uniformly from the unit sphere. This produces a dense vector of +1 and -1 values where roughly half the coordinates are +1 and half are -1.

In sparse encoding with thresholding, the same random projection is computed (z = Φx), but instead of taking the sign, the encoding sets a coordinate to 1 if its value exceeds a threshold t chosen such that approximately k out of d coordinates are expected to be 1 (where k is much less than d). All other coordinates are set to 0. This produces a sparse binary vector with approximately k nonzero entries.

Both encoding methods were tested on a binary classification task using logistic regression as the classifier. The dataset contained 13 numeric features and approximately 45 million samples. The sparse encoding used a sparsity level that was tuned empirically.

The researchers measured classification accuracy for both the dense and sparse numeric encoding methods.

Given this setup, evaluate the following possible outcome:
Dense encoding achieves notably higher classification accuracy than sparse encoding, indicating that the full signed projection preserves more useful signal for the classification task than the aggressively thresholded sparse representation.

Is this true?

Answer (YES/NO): NO